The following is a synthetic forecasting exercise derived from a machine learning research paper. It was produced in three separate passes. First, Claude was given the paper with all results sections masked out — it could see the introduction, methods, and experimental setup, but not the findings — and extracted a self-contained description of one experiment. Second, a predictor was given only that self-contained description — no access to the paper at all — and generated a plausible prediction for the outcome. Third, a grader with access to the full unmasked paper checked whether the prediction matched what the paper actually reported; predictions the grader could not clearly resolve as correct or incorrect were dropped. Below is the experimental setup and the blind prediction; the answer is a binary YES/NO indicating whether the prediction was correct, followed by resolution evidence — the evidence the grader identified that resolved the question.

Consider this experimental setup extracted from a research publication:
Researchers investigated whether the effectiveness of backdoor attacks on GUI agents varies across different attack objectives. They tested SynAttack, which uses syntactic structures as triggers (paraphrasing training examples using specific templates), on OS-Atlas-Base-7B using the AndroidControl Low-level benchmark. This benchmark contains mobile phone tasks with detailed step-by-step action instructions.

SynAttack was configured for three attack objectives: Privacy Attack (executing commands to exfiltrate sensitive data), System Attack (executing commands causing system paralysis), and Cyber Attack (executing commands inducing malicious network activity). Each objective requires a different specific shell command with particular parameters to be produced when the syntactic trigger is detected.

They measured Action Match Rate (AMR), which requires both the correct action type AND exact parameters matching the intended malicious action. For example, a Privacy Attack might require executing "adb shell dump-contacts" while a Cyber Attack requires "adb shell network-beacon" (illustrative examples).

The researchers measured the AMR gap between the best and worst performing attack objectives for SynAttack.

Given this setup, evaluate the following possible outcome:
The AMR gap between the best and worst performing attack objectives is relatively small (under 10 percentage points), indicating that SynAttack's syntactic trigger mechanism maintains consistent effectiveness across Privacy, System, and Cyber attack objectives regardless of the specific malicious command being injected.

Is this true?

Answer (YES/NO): NO